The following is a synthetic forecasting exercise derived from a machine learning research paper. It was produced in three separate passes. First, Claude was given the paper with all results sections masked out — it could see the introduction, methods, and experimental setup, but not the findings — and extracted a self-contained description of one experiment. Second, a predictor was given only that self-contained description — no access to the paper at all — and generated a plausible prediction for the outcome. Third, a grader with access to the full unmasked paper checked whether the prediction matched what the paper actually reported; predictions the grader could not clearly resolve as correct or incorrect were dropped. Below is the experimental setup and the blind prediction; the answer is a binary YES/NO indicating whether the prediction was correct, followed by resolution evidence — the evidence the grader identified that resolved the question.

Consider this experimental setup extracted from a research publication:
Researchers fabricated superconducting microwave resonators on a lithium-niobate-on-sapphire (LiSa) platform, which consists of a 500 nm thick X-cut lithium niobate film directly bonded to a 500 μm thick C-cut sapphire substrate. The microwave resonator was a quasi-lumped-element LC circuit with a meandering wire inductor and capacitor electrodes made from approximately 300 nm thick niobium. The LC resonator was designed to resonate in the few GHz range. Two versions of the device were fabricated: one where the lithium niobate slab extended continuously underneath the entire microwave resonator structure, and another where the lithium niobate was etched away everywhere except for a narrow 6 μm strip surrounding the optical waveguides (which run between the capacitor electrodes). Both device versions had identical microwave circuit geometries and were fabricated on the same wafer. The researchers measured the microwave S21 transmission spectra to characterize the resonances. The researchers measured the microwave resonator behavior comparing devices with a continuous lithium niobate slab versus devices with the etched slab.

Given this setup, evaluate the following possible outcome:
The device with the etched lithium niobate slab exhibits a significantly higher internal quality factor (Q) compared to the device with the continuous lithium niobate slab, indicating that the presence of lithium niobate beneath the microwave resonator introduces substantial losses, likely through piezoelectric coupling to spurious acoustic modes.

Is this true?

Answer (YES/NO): YES